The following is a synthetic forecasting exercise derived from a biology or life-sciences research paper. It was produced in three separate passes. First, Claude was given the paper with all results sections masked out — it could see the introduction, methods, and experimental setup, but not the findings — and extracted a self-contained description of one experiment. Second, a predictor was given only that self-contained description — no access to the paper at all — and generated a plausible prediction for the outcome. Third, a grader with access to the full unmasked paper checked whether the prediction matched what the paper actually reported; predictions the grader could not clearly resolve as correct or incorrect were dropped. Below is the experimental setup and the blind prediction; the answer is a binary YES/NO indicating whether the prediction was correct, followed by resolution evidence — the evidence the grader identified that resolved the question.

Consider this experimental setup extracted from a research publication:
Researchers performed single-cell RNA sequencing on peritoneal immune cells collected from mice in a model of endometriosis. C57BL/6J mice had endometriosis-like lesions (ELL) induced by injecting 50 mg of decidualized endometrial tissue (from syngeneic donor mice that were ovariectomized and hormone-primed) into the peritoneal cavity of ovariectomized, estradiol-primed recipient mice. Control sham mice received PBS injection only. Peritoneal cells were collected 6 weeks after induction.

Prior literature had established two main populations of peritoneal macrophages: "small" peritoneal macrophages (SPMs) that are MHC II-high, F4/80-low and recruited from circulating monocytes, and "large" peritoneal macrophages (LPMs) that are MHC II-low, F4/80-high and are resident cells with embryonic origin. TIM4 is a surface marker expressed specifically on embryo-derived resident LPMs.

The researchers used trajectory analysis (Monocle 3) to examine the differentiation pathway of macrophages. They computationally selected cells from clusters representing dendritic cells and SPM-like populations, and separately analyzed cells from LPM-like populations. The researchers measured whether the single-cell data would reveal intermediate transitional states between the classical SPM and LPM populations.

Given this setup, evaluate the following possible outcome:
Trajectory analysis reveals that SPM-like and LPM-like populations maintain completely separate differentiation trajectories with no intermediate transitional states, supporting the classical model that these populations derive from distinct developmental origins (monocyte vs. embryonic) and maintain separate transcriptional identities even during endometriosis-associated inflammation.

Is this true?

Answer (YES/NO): NO